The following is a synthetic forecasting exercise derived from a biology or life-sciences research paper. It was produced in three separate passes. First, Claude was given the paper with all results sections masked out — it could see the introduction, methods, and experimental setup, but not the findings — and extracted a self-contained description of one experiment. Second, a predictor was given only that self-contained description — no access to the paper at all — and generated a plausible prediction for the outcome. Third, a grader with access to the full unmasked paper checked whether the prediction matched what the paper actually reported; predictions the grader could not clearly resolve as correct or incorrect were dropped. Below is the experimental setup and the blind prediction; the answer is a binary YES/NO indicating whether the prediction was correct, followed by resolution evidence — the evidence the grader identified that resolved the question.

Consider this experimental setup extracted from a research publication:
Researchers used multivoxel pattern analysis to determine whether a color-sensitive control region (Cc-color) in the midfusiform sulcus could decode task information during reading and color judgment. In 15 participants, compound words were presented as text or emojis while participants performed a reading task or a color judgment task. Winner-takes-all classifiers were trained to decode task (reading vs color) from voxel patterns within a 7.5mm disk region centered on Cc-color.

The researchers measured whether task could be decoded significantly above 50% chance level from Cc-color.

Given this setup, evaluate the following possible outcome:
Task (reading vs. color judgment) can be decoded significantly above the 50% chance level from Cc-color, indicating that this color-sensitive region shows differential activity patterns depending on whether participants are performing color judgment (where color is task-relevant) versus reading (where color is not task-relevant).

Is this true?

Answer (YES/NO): NO